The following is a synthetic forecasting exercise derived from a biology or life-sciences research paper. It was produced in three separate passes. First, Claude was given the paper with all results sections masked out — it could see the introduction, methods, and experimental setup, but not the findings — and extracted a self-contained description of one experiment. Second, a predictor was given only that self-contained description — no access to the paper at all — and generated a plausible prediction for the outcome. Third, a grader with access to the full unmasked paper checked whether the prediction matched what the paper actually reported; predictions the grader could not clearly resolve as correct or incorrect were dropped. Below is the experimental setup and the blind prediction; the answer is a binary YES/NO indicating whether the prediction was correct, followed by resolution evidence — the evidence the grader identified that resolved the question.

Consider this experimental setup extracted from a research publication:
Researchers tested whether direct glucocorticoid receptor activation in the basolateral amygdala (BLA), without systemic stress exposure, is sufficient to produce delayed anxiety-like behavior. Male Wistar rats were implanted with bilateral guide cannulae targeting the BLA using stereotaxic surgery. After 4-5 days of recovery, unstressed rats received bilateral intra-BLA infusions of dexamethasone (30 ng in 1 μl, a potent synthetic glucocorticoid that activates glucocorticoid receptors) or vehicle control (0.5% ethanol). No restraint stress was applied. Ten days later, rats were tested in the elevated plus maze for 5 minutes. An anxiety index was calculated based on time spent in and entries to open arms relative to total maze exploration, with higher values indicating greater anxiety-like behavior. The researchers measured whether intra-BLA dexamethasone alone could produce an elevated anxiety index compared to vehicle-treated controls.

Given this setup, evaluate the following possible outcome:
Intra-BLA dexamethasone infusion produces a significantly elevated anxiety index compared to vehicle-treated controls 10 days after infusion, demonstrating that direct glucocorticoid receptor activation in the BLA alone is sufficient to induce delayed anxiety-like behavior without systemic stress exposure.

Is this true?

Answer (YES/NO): YES